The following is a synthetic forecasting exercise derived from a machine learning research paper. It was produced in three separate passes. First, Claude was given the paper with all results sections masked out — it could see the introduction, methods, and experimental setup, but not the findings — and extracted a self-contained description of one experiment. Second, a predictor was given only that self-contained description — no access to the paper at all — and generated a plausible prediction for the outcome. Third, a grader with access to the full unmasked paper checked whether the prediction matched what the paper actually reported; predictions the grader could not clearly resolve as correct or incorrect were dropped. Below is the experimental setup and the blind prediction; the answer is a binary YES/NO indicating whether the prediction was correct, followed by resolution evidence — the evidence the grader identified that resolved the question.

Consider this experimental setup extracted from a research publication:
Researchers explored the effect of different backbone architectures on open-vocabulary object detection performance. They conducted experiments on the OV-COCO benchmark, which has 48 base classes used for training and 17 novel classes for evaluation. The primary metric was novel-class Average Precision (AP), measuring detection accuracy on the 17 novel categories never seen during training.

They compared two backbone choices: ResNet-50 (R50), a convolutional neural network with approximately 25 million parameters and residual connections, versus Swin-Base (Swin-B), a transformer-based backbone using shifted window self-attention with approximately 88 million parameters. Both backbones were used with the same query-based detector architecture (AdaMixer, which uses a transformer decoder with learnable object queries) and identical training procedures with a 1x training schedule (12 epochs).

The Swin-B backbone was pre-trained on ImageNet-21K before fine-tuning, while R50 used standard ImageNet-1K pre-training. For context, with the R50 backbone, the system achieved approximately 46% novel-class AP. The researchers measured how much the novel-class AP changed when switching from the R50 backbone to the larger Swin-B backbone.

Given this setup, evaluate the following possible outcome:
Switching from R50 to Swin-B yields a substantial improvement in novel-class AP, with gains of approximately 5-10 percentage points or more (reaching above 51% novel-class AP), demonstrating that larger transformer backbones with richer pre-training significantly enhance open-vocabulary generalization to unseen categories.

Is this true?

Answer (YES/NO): YES